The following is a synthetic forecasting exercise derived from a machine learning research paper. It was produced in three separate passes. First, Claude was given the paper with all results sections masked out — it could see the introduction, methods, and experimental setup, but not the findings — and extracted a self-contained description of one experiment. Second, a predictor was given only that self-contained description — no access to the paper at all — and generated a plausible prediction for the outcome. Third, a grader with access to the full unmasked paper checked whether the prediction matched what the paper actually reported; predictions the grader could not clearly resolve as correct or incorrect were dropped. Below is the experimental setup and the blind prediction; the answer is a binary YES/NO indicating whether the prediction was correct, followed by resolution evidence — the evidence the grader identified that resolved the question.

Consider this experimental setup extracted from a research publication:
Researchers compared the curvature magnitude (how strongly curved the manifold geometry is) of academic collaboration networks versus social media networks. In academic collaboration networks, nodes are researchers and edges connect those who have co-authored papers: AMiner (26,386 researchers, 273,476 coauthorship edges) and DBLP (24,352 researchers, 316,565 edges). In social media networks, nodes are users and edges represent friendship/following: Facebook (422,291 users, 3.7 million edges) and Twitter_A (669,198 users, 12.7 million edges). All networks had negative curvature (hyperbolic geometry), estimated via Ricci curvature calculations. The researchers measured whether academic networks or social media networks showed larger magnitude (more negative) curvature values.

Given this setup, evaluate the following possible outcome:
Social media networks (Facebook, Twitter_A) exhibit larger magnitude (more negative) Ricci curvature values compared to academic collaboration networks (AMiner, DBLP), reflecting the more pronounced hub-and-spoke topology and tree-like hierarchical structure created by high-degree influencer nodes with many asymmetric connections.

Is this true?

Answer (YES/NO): NO